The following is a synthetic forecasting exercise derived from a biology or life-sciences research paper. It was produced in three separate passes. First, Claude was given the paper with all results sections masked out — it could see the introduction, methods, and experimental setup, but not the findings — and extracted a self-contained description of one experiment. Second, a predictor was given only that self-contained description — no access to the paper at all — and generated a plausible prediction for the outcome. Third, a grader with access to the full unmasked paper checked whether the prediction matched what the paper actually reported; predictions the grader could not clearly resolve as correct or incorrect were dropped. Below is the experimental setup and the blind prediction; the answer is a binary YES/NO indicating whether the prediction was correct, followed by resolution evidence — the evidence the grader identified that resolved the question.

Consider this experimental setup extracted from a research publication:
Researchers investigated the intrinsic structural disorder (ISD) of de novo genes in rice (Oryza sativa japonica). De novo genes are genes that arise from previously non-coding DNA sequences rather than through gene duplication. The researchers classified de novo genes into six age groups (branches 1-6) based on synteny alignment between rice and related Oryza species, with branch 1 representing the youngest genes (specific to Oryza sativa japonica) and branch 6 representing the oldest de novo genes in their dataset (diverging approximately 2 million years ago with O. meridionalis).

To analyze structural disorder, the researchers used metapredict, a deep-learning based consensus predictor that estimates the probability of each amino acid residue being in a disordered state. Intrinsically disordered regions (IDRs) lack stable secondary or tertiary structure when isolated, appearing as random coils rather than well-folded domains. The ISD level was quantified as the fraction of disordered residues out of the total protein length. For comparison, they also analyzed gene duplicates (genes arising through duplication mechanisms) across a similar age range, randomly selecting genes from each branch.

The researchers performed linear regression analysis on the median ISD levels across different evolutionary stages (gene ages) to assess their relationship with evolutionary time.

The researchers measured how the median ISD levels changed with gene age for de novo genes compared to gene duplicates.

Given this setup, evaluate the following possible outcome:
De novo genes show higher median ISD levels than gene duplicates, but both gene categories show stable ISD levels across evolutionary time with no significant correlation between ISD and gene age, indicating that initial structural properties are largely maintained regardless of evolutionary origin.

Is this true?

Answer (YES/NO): NO